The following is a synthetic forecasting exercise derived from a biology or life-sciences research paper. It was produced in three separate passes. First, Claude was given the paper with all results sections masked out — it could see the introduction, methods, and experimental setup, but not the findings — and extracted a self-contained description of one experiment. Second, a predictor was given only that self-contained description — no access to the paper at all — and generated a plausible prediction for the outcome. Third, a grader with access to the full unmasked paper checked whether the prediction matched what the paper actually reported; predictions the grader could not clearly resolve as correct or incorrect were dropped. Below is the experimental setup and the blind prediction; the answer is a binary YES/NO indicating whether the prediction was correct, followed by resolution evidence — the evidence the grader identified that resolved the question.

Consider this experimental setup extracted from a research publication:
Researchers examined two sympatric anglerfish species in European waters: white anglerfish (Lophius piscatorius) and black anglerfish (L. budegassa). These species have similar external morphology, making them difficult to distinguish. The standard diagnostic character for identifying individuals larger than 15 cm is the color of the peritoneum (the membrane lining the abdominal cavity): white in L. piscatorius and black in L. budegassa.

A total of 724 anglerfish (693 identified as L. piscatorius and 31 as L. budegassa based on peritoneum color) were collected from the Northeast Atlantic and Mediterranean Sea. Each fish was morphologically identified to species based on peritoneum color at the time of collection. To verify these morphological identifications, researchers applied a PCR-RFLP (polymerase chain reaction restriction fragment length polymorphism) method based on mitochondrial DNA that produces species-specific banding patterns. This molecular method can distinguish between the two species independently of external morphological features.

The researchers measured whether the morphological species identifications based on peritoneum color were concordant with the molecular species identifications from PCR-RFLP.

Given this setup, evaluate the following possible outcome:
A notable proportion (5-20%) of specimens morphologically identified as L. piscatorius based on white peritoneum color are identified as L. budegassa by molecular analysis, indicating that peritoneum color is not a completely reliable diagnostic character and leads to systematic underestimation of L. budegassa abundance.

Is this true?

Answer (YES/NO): YES